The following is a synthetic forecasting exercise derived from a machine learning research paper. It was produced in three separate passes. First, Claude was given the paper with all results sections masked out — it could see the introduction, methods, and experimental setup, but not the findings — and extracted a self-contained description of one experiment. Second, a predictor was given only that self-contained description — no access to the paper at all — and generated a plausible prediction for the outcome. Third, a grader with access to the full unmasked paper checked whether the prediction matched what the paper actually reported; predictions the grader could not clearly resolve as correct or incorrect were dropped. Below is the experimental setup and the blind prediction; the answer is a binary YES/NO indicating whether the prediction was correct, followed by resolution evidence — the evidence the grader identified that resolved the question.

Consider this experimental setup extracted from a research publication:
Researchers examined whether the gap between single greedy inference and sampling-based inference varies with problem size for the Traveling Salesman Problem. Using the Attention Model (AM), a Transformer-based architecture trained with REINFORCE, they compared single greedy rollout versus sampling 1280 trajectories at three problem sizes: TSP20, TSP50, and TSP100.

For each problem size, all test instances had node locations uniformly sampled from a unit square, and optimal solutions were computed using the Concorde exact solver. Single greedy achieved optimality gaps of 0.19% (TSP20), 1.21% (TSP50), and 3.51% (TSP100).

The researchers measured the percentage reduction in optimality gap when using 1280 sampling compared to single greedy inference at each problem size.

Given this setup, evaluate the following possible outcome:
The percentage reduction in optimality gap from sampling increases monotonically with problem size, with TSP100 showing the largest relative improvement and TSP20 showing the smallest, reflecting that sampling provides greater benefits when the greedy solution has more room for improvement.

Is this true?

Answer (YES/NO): NO